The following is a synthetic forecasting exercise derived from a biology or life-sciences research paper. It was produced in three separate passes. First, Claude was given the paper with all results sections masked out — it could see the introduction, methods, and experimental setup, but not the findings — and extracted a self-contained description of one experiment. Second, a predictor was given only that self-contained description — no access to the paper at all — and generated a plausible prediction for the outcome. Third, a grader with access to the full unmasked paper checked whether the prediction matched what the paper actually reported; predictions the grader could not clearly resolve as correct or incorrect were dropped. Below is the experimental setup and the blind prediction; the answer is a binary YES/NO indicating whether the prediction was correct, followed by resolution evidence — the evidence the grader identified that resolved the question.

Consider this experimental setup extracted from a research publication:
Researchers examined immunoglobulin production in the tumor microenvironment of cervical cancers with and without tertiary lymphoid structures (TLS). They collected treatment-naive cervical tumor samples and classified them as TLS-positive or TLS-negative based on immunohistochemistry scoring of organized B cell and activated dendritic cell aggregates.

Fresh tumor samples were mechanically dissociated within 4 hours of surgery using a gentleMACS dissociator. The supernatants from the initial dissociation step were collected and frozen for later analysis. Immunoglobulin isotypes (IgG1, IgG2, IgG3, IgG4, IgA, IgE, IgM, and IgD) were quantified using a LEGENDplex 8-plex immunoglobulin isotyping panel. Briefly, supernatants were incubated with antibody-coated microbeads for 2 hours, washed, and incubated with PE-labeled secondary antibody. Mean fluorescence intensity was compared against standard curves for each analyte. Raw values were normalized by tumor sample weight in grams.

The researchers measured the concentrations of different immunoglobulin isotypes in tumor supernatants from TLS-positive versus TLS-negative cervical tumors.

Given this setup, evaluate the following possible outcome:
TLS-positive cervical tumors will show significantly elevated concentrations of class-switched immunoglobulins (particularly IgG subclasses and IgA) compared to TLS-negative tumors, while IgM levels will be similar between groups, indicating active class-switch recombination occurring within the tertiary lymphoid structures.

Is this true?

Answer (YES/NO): NO